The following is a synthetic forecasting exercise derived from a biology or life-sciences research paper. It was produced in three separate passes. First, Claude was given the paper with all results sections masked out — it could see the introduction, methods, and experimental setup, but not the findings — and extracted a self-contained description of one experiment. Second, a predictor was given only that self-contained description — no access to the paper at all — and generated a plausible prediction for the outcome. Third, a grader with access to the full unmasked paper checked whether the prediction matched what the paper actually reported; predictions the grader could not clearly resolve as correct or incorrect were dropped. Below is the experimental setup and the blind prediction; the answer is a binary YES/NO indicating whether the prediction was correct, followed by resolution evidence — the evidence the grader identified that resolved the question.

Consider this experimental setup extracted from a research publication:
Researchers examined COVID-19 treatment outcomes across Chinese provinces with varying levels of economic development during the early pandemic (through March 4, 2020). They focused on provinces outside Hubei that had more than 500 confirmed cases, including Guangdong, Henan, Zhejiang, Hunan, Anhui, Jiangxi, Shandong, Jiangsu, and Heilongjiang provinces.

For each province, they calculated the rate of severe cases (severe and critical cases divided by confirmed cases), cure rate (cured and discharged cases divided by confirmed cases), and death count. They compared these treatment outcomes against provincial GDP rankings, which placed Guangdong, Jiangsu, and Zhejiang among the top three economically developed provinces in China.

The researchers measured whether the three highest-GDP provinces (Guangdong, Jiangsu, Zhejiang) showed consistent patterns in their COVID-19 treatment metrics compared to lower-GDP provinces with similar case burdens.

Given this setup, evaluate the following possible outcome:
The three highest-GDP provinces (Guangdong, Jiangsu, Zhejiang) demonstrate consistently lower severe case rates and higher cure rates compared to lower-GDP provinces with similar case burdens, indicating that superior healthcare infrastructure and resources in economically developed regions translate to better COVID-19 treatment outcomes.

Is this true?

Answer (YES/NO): YES